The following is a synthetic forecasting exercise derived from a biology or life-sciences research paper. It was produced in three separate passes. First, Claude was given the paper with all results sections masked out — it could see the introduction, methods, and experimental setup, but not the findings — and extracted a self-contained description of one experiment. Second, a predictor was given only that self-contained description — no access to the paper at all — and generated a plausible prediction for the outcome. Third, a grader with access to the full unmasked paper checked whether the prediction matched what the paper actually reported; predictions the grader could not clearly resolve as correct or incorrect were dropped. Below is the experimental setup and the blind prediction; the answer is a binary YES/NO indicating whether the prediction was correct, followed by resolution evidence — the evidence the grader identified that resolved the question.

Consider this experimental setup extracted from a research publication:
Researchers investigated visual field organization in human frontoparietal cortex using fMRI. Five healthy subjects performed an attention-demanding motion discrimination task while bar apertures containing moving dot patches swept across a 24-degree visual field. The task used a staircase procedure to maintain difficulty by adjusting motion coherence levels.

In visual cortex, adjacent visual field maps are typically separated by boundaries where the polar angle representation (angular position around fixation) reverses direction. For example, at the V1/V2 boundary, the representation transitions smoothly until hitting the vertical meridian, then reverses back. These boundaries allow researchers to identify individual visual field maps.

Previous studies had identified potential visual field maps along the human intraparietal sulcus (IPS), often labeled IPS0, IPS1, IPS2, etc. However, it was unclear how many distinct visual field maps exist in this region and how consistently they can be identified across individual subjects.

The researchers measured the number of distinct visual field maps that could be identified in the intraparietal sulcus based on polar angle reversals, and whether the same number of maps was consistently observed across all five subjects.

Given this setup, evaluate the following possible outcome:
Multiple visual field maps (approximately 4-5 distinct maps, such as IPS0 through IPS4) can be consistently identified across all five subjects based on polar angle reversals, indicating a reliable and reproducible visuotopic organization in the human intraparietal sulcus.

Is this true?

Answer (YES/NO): NO